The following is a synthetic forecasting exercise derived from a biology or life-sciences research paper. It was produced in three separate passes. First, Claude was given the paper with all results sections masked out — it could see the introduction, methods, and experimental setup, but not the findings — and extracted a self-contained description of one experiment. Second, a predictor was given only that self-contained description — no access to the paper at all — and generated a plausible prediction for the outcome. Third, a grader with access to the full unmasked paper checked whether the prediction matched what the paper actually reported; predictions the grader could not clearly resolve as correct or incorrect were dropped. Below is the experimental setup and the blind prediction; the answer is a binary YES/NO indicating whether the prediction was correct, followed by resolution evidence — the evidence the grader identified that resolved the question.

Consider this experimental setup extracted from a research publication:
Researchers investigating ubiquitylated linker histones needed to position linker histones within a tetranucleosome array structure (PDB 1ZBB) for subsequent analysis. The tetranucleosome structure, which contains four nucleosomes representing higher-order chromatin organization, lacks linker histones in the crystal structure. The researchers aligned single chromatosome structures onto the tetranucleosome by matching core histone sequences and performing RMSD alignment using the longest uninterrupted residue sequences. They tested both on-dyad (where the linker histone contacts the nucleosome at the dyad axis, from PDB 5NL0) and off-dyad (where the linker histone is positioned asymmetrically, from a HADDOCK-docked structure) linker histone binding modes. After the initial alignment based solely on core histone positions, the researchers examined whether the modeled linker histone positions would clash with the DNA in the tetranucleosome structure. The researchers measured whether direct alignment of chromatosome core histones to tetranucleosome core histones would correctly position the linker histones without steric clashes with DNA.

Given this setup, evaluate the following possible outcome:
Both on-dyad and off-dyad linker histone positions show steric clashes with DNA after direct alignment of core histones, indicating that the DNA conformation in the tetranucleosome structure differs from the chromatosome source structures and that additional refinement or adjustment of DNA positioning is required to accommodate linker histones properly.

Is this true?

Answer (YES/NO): NO